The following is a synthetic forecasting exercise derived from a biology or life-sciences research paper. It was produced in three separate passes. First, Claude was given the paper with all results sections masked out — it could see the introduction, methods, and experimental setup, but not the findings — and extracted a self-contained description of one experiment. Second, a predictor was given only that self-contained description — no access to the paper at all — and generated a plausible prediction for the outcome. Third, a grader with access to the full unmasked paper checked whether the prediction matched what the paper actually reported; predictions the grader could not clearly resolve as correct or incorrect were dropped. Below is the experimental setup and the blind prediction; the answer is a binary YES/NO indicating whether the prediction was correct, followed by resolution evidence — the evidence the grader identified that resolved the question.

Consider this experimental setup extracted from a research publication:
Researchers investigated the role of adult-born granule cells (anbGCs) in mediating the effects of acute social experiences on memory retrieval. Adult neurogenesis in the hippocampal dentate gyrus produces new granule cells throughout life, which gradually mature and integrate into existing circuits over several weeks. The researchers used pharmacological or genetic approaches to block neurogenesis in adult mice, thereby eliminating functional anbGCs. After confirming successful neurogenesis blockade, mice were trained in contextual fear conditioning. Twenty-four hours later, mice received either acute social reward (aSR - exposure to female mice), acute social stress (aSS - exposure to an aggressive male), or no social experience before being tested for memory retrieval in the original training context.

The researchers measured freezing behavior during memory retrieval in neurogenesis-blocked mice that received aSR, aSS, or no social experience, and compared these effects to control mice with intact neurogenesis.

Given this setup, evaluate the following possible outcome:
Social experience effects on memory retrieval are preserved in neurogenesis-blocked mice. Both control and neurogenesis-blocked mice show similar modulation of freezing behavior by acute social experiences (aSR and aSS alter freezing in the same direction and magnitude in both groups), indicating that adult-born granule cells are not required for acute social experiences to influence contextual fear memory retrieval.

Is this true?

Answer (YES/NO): NO